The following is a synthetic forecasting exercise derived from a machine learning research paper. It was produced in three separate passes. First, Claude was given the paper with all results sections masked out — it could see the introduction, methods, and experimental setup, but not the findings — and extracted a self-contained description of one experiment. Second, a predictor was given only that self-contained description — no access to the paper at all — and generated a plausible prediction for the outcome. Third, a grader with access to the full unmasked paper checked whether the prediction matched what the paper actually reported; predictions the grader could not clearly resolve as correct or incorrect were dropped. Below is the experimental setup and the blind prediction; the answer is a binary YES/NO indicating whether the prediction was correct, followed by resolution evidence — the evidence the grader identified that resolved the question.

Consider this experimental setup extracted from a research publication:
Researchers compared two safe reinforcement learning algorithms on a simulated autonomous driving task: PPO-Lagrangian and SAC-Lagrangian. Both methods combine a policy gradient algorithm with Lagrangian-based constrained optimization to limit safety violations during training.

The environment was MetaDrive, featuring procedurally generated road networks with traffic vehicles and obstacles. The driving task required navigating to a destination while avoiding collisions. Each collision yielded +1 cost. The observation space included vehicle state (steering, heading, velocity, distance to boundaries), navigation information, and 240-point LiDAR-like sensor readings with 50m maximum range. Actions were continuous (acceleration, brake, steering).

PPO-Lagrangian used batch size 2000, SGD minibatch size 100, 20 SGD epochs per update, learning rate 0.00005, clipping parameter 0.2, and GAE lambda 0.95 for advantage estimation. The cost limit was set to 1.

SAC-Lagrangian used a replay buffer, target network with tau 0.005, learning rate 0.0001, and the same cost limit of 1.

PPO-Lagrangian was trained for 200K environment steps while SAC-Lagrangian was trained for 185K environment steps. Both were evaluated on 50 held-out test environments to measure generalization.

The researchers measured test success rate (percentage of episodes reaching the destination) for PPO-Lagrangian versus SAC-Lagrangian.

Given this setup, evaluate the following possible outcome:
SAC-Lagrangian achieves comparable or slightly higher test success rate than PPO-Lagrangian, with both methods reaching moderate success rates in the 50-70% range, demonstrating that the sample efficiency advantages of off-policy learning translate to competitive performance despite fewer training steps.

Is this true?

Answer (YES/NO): NO